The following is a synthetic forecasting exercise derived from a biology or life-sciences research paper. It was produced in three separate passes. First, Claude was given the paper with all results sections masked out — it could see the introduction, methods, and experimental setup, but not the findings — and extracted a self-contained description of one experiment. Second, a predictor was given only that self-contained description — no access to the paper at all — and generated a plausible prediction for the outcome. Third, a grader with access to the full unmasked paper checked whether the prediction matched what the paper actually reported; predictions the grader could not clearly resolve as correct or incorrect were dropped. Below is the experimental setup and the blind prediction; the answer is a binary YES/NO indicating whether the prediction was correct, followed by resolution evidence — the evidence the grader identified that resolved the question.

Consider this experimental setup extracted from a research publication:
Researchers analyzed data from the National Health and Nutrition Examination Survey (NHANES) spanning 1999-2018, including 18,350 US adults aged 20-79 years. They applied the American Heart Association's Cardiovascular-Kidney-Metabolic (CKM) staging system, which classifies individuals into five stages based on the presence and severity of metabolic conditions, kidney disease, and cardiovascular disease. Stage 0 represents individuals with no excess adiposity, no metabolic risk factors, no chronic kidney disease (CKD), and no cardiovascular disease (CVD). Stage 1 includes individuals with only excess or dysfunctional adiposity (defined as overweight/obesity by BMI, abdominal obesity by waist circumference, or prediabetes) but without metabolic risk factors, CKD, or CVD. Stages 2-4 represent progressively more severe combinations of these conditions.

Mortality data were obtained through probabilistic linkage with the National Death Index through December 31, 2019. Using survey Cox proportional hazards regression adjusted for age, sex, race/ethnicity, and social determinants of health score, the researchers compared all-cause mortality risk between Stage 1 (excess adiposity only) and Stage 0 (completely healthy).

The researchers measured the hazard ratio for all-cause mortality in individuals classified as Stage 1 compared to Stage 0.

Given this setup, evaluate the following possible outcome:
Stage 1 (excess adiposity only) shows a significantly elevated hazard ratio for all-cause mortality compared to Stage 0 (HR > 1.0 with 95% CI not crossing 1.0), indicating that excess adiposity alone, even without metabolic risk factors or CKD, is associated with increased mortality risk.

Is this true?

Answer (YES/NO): NO